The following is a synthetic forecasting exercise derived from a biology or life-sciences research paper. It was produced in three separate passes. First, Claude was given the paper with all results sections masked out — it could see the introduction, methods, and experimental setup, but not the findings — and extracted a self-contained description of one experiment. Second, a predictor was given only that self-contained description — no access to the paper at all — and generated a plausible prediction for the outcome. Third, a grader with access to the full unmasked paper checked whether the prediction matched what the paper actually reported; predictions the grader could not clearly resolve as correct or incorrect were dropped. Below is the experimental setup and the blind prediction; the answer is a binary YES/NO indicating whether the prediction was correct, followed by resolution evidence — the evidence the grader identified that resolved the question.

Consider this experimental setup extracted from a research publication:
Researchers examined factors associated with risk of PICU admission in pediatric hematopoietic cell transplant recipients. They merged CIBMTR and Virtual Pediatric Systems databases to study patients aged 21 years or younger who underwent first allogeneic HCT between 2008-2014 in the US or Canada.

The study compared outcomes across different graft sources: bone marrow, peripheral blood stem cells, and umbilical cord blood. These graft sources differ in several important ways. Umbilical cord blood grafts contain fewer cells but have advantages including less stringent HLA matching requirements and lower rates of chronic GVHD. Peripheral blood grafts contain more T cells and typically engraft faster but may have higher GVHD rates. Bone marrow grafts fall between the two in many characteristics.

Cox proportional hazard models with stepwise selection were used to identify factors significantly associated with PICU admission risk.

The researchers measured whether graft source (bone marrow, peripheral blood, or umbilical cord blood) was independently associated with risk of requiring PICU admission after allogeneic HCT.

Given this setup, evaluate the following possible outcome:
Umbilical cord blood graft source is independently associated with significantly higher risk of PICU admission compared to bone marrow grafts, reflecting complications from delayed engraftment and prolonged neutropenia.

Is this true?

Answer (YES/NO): NO